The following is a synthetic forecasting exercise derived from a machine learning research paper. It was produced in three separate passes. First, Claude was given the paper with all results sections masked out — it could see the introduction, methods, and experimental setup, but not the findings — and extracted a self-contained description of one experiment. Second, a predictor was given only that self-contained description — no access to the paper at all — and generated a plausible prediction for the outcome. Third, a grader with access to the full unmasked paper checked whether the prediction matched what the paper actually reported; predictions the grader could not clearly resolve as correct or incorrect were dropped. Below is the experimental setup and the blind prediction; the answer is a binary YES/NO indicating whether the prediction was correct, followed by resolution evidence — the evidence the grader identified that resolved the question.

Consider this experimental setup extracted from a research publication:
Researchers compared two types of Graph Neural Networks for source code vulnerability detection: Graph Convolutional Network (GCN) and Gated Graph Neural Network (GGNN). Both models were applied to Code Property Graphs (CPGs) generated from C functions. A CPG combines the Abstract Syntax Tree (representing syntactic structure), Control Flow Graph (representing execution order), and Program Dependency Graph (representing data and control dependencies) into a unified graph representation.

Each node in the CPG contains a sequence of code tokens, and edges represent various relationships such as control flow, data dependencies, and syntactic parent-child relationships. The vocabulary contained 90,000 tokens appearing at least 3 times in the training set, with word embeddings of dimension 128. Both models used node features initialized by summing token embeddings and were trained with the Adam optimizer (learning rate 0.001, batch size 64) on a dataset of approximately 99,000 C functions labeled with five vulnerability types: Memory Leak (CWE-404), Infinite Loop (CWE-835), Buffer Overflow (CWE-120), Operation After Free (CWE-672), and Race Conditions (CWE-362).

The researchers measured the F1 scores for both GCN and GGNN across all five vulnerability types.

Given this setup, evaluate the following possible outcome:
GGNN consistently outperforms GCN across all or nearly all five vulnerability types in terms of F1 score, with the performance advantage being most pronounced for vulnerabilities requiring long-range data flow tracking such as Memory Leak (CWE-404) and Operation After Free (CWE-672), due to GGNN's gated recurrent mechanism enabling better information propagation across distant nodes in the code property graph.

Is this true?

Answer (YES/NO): NO